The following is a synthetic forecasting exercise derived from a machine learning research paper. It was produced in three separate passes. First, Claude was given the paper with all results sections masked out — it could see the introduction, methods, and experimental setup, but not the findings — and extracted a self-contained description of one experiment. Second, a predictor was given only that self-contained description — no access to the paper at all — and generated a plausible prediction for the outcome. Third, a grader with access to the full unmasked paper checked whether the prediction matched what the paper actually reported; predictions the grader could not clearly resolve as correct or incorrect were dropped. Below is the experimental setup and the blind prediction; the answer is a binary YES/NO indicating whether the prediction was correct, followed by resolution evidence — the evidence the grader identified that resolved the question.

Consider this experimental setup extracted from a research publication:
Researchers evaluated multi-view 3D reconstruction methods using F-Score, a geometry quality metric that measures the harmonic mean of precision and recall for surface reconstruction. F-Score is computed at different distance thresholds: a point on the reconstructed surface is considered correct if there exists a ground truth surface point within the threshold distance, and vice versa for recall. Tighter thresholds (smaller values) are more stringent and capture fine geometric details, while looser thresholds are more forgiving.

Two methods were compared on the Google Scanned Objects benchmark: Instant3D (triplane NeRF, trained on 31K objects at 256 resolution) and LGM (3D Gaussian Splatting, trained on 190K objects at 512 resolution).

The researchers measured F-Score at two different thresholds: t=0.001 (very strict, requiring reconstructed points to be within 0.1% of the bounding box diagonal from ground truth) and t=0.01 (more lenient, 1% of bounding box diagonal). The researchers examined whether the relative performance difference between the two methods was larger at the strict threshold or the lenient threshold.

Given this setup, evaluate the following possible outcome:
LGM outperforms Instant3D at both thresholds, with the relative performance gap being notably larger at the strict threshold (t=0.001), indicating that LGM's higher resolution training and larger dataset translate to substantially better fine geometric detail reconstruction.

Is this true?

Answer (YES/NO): NO